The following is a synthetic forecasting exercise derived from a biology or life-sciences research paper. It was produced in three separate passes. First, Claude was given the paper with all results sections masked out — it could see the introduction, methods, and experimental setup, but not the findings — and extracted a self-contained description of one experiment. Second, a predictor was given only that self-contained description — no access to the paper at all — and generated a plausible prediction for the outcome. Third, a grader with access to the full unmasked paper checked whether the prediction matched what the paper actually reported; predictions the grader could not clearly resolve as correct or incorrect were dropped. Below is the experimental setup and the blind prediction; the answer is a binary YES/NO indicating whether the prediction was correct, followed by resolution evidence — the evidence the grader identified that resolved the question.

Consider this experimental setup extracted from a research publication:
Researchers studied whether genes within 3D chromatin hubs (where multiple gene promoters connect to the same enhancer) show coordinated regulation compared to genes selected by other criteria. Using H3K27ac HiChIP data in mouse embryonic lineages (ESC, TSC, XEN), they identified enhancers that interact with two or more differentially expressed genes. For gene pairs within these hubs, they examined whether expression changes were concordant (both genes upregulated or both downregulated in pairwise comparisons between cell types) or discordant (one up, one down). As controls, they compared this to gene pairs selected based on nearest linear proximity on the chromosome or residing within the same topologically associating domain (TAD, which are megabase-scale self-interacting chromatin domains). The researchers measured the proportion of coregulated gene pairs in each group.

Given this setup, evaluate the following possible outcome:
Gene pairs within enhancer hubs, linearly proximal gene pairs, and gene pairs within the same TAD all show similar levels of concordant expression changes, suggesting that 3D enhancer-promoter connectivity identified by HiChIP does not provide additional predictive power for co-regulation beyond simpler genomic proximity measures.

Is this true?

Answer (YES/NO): NO